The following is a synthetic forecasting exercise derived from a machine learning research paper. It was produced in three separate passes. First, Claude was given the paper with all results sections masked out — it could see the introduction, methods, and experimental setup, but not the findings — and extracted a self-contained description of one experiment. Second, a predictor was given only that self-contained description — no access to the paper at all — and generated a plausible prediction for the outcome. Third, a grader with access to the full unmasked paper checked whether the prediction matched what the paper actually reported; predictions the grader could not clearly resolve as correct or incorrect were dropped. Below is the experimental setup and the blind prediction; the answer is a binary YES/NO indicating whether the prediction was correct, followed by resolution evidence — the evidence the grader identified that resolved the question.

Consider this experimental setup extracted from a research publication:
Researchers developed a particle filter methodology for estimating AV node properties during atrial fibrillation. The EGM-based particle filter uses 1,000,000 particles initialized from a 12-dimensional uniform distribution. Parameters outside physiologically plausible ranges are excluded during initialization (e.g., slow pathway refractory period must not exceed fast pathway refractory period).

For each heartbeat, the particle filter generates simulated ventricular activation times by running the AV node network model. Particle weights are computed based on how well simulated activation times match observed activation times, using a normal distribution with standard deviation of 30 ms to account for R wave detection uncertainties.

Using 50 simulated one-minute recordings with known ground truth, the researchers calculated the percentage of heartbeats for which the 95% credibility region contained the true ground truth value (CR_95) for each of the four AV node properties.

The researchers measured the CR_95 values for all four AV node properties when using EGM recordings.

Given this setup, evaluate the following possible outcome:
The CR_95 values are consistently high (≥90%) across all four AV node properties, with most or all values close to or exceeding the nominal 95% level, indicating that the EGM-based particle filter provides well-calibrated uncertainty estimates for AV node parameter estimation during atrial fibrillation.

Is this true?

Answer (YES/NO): YES